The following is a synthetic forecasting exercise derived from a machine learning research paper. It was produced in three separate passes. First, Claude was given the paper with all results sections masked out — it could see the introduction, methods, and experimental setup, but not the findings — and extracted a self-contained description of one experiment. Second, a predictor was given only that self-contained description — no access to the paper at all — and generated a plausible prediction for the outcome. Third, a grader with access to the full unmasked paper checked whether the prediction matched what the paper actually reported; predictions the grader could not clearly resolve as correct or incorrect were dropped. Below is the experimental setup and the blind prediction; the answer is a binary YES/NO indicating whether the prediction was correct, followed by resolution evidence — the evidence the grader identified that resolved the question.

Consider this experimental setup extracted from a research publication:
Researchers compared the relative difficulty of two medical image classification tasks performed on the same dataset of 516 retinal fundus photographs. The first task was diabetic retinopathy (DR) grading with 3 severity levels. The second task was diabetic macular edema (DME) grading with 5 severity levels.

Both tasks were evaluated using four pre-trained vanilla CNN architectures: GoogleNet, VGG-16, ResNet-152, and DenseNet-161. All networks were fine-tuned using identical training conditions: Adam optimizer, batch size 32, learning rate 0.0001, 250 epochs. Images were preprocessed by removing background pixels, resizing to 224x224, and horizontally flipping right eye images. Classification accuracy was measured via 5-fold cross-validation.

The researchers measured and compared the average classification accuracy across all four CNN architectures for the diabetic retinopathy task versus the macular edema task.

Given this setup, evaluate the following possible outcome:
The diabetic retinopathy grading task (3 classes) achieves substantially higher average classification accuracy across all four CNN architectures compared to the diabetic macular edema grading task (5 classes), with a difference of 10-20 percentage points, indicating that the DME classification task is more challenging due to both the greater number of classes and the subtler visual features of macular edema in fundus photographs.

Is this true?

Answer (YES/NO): NO